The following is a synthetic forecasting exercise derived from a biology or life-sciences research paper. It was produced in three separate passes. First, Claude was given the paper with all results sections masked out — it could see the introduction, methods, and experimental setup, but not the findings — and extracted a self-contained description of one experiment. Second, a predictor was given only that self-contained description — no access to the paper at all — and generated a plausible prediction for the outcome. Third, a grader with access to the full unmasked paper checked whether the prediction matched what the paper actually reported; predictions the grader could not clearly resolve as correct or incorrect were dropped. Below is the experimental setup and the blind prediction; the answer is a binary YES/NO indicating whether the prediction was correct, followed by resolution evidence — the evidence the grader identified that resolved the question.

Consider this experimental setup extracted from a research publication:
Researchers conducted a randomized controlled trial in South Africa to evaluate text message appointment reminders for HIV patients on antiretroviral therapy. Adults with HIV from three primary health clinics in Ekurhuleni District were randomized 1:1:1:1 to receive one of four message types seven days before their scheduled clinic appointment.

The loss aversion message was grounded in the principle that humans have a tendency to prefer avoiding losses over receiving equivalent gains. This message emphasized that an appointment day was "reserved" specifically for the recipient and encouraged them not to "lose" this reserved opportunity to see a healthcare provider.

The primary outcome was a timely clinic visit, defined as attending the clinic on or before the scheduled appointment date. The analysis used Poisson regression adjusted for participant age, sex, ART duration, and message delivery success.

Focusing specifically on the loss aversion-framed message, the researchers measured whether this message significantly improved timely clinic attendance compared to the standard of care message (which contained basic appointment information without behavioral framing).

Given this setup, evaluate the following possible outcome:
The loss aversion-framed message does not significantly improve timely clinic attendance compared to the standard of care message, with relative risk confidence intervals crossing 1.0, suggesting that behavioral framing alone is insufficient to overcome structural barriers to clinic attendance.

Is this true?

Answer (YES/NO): YES